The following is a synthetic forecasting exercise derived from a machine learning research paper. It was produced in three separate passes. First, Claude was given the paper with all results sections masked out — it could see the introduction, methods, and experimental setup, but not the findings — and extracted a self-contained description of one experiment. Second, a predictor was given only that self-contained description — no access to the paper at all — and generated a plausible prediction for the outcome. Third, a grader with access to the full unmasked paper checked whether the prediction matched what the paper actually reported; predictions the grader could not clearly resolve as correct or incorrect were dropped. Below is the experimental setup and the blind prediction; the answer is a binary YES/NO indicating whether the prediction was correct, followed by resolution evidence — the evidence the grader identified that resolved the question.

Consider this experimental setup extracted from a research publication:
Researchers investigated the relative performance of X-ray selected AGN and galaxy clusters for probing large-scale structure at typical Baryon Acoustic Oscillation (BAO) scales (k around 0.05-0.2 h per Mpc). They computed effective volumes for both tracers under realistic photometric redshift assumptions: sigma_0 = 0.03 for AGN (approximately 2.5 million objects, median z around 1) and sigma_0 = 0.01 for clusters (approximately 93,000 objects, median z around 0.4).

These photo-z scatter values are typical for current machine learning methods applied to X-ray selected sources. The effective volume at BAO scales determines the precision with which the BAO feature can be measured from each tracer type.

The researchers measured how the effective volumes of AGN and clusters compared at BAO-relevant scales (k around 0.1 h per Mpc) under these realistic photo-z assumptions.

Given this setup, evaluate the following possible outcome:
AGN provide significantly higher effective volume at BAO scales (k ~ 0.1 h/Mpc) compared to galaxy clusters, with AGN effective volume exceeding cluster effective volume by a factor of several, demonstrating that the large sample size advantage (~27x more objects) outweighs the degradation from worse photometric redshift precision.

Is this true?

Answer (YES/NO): NO